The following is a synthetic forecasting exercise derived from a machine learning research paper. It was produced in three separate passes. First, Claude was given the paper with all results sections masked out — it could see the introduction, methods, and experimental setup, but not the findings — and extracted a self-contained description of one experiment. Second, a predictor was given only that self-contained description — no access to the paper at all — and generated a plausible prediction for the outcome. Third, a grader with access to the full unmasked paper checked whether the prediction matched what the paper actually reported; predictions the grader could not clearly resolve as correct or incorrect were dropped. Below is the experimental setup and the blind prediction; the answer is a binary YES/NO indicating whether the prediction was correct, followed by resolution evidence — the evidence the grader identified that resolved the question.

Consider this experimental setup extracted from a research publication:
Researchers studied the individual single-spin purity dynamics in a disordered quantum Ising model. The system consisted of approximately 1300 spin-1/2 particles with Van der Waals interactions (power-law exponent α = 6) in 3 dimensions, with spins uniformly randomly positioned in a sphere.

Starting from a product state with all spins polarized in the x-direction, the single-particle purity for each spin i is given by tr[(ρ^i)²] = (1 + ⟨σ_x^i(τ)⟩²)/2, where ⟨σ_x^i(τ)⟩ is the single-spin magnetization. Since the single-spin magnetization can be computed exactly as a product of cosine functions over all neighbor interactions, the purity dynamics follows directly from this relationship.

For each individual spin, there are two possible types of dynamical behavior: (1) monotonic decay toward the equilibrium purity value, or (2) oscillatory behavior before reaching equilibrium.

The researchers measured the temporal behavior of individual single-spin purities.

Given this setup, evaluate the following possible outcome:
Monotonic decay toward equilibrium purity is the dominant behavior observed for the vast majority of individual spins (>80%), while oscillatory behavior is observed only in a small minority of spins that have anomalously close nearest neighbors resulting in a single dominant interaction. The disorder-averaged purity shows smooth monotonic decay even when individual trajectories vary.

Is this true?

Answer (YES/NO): NO